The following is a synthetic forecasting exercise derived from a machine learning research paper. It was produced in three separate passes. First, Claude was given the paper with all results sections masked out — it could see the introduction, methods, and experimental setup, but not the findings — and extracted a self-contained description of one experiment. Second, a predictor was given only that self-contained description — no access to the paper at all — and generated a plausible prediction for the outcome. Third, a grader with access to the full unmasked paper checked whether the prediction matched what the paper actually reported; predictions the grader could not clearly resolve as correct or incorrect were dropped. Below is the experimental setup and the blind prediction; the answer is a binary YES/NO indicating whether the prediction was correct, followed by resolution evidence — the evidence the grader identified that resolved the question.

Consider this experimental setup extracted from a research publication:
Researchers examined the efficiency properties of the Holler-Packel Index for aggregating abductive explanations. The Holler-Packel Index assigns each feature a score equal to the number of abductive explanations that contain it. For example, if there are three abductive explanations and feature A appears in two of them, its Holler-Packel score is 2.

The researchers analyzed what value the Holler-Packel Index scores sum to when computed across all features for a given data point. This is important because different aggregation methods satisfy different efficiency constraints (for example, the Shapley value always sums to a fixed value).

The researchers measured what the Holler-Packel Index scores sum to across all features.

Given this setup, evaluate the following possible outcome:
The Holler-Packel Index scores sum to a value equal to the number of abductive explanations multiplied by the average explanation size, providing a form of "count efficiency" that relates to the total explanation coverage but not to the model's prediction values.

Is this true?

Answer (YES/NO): NO